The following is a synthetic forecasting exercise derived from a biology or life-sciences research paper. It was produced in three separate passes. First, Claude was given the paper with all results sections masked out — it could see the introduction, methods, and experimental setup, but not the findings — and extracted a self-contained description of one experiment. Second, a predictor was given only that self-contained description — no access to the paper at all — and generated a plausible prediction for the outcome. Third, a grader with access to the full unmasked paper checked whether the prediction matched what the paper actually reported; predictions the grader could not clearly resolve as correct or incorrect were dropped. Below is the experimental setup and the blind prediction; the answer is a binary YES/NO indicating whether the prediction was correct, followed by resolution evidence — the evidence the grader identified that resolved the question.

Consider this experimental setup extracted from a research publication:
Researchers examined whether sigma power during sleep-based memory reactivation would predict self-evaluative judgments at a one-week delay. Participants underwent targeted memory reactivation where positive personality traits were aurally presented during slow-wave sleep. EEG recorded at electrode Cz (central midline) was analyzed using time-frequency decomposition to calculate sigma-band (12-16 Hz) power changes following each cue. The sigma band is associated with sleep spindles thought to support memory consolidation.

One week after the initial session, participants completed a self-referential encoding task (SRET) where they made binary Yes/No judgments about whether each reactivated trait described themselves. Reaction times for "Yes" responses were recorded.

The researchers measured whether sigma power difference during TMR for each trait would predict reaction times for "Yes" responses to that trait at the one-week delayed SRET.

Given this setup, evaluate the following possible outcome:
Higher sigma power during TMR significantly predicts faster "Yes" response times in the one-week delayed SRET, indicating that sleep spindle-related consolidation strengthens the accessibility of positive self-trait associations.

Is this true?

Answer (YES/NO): NO